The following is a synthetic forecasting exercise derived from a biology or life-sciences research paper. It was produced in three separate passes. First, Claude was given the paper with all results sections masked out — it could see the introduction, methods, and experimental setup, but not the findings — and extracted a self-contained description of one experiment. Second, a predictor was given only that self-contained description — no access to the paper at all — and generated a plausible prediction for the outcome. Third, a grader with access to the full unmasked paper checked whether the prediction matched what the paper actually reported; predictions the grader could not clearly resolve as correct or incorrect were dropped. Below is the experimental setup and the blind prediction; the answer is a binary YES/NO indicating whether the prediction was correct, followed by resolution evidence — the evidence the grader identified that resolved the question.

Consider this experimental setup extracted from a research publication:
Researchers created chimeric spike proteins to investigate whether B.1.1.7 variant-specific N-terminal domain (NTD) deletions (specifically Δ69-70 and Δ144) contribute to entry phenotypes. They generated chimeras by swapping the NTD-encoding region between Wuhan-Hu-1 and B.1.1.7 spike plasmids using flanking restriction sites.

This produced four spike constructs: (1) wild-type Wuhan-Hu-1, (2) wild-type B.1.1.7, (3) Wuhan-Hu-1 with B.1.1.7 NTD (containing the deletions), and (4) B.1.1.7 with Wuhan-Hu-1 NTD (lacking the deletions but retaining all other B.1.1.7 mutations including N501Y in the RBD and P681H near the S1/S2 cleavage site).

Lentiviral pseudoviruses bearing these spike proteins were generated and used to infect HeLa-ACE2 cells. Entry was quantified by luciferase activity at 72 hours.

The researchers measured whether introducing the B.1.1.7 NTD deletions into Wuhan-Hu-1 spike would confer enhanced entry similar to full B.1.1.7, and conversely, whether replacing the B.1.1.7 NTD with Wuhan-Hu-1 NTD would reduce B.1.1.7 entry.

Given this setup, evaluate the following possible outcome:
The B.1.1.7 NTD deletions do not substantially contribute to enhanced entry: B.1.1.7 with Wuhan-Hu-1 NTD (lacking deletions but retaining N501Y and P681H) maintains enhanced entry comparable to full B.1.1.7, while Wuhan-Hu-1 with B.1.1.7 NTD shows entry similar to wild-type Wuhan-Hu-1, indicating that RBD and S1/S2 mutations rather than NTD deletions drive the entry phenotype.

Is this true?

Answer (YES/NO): NO